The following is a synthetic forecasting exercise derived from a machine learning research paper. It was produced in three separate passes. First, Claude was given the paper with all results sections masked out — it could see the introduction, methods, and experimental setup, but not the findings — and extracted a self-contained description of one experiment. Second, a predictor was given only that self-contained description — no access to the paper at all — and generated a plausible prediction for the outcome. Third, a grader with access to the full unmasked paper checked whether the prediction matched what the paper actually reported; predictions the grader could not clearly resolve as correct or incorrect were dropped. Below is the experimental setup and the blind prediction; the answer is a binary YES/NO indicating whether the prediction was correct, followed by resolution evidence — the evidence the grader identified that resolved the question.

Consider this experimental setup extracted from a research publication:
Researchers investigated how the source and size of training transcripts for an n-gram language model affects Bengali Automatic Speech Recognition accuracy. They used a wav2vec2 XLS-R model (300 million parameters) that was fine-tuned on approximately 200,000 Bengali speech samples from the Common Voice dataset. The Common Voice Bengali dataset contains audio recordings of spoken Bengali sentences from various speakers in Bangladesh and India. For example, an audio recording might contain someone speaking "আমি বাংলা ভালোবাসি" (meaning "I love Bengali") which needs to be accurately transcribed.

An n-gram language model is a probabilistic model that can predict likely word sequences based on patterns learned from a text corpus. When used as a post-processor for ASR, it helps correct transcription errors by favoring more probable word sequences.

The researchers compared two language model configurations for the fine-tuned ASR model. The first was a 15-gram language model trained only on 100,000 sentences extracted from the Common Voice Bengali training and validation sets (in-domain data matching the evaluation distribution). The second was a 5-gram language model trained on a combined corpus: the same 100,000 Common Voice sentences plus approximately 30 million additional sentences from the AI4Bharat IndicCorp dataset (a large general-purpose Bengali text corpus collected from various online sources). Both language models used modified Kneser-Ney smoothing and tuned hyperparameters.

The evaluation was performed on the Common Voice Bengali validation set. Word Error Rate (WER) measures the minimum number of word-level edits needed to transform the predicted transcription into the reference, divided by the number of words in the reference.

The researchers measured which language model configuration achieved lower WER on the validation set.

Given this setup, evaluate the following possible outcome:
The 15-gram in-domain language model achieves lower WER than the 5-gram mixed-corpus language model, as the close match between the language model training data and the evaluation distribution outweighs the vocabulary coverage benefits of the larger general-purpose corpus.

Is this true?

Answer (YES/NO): YES